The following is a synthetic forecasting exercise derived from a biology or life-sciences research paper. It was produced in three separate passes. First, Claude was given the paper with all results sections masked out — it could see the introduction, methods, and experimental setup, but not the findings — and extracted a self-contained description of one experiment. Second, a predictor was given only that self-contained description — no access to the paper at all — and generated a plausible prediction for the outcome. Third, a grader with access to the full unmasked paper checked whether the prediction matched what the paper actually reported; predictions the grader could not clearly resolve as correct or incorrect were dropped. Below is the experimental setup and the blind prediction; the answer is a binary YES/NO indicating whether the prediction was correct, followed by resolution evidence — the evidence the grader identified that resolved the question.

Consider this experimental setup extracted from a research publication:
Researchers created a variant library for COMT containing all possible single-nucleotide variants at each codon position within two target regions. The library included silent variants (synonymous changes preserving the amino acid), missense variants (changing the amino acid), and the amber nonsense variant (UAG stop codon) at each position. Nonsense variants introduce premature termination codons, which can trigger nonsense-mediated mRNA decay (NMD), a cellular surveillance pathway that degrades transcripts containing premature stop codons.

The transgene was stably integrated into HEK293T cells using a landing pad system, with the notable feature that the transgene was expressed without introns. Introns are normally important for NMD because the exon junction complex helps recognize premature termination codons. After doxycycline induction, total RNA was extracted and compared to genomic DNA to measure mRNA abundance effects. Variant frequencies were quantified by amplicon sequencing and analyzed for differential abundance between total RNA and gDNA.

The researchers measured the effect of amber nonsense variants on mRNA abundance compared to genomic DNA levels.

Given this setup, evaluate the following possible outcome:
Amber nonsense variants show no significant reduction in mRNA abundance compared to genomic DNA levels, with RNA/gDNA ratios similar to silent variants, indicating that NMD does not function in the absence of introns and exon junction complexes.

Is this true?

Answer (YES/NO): NO